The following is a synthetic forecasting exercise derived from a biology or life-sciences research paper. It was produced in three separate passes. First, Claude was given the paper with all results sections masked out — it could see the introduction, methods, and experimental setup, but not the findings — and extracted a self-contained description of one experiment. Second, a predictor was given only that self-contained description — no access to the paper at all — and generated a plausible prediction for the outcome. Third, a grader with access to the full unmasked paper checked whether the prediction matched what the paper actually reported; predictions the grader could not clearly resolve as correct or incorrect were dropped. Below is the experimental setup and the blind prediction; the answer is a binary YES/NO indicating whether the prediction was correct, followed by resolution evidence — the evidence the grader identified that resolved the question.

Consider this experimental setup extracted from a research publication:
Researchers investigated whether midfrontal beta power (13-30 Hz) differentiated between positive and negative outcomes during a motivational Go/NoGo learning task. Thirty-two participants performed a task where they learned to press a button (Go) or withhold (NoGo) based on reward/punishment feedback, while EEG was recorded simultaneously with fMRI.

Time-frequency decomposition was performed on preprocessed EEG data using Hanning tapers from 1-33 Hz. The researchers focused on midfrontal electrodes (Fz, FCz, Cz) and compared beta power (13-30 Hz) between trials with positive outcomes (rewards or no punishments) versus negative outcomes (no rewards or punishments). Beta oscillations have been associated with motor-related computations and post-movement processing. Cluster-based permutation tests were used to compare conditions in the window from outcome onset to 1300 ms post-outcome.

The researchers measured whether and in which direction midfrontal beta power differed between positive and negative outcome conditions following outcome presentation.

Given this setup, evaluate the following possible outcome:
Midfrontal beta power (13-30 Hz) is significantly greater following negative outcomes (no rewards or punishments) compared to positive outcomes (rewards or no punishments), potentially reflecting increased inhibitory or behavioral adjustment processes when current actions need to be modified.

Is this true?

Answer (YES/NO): NO